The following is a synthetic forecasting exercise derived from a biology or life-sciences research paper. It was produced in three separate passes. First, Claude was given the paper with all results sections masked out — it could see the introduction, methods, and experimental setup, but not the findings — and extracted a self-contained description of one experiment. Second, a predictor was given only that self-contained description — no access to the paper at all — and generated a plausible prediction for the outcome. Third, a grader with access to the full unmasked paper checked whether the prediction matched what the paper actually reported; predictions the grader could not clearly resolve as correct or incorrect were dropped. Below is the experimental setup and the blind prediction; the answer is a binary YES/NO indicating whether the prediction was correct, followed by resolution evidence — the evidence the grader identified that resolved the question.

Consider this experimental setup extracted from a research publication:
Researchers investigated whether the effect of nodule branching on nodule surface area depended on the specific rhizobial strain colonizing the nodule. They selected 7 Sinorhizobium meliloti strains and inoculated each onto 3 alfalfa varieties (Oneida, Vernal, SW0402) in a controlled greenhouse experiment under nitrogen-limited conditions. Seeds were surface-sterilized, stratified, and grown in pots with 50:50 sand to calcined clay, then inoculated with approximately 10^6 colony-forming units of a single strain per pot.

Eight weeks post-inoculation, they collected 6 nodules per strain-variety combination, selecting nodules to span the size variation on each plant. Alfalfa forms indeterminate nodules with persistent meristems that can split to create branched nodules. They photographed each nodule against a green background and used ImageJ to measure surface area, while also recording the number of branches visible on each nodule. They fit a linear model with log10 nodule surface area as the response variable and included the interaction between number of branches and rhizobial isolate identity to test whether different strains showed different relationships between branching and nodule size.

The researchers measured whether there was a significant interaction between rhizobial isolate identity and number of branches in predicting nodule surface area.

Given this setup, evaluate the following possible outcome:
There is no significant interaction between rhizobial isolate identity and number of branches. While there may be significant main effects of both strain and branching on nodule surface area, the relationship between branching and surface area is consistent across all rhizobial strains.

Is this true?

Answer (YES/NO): NO